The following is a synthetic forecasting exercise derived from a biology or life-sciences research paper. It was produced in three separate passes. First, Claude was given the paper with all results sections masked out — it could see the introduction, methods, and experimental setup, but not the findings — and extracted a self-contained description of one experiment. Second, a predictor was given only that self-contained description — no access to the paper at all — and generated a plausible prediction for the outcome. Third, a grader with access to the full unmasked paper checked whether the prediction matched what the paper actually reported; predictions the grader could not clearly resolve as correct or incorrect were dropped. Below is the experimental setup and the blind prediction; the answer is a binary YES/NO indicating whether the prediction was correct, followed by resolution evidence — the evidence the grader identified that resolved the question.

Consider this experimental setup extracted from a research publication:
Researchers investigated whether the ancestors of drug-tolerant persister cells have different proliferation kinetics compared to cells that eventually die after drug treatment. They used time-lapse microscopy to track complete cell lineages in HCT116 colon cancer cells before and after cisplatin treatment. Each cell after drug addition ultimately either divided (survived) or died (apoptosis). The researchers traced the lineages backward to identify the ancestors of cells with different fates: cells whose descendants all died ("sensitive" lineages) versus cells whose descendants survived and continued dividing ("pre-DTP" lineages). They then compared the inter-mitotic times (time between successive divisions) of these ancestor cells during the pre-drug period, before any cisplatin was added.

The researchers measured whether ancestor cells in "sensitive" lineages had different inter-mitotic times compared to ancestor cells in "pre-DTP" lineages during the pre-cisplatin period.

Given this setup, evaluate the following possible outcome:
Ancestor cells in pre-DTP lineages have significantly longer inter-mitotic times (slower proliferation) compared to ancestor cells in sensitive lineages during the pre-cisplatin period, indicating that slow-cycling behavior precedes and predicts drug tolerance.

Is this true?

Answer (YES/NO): NO